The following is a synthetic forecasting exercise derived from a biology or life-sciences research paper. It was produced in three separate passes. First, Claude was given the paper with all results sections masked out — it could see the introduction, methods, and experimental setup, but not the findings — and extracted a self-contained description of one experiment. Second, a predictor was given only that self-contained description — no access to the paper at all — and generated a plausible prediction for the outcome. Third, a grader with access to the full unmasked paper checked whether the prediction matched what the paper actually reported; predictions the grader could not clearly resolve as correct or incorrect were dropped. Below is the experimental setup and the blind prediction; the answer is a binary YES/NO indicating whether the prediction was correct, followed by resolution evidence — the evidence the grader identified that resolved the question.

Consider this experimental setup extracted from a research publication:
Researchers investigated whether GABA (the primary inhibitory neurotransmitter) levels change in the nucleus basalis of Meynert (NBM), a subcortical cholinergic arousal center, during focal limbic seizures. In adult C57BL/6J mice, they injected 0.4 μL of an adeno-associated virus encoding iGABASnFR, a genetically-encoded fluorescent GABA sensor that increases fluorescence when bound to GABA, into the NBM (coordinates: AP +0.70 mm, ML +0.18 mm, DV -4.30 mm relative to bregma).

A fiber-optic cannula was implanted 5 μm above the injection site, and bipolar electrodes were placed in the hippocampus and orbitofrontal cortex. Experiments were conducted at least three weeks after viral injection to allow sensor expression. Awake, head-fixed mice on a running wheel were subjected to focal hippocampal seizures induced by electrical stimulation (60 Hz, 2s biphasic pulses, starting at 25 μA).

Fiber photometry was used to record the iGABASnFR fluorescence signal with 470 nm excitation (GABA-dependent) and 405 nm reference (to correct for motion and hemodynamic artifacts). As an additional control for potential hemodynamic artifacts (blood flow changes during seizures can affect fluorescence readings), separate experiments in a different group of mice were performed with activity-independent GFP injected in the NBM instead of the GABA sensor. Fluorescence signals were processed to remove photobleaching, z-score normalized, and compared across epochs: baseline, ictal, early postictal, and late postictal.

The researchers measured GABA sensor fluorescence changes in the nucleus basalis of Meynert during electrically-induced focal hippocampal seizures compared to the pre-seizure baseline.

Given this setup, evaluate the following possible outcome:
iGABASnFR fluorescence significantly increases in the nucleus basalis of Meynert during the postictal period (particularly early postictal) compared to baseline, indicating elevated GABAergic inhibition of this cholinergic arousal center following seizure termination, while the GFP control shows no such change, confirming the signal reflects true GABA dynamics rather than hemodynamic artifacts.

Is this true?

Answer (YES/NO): NO